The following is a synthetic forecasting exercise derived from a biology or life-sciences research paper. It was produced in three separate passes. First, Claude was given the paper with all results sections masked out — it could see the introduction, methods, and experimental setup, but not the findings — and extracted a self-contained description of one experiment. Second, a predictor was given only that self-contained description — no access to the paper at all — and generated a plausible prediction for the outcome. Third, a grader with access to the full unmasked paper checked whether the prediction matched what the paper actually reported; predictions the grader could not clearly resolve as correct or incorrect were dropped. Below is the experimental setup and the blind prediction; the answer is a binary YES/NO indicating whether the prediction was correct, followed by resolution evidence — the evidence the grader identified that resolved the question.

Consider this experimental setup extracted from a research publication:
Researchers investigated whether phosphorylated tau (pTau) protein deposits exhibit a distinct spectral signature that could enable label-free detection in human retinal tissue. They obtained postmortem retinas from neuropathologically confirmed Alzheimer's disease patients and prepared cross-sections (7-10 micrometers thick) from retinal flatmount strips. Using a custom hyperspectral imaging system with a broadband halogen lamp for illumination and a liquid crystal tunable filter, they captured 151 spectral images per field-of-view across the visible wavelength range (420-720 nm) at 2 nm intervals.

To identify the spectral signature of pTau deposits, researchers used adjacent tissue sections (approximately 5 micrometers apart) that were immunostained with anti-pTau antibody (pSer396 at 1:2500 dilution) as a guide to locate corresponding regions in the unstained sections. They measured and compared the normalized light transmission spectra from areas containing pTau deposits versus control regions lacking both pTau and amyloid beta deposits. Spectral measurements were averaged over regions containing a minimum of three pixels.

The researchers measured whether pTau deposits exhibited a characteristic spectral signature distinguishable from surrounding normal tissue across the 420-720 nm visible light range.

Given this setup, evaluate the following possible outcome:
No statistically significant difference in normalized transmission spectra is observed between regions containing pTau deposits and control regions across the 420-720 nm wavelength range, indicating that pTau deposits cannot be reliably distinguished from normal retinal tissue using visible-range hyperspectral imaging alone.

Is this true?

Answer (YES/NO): NO